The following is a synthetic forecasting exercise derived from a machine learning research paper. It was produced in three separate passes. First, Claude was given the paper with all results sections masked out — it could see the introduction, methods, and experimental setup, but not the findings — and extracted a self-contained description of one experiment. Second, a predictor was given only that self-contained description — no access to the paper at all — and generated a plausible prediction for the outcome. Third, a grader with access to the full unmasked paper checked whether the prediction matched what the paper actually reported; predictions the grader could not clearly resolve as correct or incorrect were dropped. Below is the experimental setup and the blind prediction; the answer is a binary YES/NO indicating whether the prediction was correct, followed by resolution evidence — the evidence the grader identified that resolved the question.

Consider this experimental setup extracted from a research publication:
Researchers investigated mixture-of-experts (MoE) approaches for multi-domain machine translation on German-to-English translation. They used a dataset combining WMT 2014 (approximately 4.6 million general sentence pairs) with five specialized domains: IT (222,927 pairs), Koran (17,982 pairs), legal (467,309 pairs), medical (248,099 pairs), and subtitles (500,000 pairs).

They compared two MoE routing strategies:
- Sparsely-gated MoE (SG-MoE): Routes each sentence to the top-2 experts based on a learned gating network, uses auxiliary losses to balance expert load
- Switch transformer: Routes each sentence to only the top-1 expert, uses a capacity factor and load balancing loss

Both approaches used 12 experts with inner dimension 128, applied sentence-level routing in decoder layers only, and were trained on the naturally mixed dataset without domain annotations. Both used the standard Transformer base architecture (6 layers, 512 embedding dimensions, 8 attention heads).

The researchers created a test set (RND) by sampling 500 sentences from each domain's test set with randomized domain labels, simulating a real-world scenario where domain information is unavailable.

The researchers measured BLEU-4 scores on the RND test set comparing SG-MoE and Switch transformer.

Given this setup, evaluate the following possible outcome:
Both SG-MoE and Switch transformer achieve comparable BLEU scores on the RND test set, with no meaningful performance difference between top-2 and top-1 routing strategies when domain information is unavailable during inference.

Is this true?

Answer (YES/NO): YES